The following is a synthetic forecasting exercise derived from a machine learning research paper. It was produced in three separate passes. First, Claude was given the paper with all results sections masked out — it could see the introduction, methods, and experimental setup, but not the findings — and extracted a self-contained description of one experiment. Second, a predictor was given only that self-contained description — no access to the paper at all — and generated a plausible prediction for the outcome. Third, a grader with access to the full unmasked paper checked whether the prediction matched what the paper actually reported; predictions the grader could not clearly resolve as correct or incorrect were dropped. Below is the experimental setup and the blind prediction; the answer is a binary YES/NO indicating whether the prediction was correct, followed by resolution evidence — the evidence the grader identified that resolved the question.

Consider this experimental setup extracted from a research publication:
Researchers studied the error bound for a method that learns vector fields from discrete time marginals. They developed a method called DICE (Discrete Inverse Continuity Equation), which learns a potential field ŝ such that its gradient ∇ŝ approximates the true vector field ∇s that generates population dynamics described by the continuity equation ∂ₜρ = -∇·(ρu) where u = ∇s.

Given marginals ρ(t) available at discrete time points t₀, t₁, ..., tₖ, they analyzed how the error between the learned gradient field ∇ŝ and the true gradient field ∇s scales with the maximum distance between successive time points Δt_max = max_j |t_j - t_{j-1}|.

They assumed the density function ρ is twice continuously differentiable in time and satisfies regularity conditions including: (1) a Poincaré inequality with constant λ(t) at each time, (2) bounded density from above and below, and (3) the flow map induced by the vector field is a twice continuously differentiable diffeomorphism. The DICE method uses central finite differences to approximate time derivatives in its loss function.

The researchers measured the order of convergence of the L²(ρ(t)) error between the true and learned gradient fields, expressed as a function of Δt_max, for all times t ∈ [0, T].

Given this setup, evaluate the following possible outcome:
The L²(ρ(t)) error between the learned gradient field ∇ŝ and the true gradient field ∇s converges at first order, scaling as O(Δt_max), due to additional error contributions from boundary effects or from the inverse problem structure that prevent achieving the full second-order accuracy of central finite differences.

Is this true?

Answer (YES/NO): YES